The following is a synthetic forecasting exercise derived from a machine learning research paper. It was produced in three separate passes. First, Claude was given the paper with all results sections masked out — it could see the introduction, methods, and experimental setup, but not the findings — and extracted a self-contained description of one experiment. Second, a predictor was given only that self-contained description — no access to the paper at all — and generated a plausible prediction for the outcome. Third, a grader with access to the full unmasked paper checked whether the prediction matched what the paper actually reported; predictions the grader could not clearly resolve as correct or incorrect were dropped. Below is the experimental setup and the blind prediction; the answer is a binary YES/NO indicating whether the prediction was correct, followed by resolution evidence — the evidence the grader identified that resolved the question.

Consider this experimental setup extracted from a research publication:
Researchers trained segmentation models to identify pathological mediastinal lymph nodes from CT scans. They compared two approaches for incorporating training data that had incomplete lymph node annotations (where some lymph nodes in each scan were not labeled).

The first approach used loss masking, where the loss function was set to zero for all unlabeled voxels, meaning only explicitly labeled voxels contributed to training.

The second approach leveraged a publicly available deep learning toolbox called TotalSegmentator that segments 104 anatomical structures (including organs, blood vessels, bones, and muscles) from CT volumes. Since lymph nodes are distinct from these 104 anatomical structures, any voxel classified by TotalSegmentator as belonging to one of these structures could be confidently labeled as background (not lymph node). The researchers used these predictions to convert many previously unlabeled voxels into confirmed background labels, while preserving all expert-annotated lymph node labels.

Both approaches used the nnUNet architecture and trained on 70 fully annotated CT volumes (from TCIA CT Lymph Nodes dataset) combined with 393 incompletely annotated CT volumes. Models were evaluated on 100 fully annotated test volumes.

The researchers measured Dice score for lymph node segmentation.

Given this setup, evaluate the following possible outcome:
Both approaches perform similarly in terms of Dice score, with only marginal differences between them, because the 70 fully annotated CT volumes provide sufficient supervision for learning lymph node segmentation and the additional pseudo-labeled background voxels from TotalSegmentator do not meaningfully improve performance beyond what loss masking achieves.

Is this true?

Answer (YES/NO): NO